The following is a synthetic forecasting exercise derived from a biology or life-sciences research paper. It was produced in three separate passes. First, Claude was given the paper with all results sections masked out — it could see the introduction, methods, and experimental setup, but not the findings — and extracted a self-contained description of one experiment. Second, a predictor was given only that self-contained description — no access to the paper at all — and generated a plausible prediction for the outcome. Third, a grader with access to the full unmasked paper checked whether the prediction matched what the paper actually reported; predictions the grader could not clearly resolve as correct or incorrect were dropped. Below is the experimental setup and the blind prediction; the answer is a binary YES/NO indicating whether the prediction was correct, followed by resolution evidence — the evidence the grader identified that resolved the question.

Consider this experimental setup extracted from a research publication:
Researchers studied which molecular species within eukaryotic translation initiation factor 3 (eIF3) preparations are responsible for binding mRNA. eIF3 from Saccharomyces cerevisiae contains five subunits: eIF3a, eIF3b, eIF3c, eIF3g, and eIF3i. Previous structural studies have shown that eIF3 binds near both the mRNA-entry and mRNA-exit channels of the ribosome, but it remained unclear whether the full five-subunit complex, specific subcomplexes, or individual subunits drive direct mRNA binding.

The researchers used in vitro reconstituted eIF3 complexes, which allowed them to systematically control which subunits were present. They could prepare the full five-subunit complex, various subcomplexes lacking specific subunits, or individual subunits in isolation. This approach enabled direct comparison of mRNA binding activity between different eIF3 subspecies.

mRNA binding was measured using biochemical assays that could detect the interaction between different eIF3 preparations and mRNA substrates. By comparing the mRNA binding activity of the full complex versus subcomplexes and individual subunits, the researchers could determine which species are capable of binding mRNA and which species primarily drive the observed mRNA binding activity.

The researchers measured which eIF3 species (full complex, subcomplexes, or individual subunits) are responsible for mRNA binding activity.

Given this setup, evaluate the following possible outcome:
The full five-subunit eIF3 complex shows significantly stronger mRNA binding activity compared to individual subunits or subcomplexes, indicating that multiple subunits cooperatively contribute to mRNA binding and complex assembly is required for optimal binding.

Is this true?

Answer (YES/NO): NO